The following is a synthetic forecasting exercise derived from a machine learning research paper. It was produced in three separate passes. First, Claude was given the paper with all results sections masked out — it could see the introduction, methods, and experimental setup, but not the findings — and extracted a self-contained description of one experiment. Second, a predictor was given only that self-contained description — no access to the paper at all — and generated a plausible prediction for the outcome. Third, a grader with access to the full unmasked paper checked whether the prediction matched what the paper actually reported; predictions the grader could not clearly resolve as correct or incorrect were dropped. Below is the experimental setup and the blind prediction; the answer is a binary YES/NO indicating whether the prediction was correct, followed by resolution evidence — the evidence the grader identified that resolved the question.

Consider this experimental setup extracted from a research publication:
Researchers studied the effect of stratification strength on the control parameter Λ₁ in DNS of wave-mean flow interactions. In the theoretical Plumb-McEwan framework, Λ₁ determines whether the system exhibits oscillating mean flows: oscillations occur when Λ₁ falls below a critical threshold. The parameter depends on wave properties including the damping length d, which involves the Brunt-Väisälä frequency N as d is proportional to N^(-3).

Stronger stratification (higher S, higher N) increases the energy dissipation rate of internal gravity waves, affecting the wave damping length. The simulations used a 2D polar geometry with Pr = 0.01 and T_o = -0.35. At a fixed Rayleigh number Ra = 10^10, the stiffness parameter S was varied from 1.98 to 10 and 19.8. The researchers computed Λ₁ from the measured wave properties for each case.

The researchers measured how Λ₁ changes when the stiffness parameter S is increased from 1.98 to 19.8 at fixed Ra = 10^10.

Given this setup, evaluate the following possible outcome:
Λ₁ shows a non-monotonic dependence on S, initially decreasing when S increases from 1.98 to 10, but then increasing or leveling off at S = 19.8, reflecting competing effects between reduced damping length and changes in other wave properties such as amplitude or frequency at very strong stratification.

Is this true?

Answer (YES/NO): NO